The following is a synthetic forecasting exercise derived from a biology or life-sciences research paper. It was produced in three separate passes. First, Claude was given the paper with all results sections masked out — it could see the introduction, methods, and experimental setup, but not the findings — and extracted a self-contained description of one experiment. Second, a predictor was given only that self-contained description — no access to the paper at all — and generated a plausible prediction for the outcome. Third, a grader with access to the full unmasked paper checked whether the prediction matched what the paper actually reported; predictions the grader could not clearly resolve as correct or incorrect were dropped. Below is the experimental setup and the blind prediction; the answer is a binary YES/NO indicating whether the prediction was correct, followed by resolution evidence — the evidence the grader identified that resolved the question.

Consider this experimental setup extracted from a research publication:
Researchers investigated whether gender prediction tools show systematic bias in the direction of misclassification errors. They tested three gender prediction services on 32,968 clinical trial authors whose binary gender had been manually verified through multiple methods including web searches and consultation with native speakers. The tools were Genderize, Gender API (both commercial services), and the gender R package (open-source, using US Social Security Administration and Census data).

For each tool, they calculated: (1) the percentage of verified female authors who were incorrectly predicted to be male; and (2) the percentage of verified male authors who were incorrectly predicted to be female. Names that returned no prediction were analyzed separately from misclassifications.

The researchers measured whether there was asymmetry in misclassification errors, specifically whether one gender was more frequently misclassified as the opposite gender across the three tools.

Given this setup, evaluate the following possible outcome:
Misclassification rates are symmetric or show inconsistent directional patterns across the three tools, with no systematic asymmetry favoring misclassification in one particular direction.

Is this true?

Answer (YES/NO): NO